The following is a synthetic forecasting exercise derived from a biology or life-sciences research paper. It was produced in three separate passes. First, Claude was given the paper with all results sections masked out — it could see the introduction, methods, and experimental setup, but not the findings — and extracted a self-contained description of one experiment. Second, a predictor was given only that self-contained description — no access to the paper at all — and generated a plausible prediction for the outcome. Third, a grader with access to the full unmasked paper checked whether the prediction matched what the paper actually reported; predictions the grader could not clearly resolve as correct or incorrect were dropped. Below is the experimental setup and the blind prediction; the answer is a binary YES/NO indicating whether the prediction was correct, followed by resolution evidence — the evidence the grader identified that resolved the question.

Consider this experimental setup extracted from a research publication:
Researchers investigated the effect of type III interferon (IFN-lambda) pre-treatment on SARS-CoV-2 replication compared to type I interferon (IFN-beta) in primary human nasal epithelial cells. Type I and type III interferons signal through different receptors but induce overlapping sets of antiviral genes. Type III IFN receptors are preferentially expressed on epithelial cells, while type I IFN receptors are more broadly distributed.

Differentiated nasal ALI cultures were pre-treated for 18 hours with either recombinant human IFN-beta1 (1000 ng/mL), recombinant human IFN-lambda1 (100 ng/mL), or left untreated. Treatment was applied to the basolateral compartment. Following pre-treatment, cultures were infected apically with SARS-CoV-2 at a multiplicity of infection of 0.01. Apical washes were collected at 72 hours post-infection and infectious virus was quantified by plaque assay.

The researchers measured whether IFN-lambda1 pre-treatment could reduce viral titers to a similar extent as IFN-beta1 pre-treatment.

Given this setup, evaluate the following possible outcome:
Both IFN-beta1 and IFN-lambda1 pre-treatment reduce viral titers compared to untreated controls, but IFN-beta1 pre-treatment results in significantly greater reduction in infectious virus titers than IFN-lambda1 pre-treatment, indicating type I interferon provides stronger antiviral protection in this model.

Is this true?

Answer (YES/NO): NO